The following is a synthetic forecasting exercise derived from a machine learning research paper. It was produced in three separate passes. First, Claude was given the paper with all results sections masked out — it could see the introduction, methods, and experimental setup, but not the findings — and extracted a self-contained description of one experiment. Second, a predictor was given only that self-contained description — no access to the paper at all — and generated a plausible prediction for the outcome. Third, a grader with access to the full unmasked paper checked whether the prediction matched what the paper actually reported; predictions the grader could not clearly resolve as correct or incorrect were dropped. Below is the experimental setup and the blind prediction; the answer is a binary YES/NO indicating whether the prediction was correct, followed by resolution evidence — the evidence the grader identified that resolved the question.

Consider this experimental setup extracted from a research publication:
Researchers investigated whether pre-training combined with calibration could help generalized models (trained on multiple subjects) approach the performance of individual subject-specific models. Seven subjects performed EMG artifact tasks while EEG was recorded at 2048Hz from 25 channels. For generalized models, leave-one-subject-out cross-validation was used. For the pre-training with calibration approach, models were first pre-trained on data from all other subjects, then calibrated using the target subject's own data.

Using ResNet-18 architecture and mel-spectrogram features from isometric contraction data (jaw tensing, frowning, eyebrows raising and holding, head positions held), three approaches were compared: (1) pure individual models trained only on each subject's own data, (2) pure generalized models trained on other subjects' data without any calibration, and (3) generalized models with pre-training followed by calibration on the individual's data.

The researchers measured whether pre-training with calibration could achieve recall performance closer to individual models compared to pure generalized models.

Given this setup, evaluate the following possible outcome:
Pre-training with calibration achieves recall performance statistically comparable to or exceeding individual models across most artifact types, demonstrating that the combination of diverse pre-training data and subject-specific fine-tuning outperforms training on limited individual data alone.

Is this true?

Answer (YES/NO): NO